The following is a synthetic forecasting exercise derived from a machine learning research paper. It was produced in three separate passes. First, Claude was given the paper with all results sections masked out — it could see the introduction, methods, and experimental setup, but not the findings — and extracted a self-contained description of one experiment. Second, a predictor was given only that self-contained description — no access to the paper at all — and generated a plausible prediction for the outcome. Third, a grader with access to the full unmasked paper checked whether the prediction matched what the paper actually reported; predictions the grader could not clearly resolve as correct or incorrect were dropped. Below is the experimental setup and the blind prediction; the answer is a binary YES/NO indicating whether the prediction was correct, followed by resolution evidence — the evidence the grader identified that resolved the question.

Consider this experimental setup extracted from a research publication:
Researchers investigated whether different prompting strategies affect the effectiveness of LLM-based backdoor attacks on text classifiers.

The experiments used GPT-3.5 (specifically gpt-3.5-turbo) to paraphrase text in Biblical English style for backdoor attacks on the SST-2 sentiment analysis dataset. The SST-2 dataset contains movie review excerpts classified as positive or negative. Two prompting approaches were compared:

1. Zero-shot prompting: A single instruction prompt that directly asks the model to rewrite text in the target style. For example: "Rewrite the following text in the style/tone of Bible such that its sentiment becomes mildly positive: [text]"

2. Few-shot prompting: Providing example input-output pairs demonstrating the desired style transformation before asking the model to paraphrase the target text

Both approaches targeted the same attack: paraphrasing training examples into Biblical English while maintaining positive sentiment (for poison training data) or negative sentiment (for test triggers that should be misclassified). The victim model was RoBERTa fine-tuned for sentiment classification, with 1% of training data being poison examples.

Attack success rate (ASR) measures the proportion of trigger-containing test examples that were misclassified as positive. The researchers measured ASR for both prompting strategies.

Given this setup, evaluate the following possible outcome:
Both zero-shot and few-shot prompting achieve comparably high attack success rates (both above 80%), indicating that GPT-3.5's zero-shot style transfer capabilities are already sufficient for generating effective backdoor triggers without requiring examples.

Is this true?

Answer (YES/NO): NO